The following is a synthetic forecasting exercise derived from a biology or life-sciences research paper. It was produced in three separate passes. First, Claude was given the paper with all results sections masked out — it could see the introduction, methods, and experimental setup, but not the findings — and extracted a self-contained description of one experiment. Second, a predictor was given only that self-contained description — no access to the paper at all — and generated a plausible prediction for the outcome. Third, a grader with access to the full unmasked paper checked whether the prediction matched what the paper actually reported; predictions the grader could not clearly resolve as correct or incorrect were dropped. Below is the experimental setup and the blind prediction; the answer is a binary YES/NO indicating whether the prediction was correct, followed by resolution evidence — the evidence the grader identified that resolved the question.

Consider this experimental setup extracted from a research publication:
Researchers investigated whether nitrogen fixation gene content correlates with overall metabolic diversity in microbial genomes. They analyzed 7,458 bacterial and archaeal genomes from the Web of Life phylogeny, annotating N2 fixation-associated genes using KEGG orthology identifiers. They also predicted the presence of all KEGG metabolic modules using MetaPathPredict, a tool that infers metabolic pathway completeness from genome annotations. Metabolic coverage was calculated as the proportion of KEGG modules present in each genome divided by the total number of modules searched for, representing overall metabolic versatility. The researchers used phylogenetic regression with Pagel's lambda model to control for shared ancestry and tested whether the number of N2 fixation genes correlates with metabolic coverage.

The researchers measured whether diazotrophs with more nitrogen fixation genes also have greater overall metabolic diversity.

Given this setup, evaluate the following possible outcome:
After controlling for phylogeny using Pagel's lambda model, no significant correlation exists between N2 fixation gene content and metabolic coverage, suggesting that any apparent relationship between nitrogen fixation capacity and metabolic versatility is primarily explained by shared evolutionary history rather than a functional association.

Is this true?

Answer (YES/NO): NO